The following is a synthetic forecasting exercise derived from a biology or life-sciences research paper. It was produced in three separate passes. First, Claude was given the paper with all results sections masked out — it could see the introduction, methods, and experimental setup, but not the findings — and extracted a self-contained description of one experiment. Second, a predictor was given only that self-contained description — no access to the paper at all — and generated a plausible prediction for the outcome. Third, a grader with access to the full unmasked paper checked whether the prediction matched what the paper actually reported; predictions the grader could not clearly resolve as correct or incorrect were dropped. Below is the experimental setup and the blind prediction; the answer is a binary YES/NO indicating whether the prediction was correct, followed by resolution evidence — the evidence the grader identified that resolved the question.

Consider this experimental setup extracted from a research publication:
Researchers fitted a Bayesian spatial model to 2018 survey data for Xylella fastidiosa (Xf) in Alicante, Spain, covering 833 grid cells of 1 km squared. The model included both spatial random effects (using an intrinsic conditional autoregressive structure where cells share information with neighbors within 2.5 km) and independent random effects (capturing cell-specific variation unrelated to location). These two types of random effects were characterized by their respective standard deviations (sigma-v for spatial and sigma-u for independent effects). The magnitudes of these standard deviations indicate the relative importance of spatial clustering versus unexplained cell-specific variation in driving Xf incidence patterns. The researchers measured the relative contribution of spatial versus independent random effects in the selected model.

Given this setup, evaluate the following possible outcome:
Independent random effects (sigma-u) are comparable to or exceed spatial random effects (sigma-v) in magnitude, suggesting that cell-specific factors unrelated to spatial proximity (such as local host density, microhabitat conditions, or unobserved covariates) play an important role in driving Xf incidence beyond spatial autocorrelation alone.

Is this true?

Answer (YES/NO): NO